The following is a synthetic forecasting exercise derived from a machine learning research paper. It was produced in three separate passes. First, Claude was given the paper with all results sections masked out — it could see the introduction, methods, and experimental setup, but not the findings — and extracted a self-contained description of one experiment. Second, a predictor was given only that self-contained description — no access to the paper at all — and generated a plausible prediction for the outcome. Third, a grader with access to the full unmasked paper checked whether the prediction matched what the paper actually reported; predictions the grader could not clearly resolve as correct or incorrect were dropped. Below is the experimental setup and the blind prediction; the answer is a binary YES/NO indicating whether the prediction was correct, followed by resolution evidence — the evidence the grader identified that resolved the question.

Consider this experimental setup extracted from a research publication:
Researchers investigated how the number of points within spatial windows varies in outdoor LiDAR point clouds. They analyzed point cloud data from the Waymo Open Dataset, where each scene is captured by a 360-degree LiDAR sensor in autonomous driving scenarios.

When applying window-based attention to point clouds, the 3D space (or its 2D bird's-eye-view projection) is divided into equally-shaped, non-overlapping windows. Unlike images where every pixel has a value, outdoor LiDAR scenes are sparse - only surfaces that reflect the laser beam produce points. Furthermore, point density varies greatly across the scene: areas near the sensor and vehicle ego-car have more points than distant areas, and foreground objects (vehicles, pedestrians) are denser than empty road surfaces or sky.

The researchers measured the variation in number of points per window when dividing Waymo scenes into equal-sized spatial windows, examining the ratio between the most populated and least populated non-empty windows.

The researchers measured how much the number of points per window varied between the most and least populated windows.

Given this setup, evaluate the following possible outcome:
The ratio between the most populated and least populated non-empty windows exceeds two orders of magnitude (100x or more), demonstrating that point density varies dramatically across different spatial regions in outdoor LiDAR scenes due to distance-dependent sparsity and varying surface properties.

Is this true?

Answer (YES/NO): NO